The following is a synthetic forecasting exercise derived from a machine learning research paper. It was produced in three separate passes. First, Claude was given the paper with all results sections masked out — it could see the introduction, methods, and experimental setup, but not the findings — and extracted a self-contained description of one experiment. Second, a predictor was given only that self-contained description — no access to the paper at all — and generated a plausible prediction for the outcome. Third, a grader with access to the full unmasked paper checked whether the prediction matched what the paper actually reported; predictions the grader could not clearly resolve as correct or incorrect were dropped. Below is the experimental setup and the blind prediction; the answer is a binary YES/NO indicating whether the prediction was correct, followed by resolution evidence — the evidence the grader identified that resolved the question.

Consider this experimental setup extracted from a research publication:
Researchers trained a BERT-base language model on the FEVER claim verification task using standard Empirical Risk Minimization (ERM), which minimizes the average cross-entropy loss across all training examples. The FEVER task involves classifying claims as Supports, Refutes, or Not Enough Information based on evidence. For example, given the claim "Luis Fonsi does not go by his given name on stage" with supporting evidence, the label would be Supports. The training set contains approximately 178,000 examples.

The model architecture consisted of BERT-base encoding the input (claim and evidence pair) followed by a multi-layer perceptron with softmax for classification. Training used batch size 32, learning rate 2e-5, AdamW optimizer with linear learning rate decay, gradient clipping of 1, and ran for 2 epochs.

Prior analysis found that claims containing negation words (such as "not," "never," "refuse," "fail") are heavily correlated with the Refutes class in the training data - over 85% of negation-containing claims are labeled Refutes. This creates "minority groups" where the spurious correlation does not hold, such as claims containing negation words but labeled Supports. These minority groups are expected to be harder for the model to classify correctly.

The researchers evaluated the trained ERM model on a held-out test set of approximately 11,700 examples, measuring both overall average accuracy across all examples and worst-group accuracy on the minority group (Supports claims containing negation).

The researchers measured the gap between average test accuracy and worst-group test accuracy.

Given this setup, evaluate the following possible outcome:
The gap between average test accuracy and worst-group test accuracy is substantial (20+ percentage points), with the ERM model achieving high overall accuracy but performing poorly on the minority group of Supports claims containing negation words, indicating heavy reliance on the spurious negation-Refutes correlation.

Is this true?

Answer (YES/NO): YES